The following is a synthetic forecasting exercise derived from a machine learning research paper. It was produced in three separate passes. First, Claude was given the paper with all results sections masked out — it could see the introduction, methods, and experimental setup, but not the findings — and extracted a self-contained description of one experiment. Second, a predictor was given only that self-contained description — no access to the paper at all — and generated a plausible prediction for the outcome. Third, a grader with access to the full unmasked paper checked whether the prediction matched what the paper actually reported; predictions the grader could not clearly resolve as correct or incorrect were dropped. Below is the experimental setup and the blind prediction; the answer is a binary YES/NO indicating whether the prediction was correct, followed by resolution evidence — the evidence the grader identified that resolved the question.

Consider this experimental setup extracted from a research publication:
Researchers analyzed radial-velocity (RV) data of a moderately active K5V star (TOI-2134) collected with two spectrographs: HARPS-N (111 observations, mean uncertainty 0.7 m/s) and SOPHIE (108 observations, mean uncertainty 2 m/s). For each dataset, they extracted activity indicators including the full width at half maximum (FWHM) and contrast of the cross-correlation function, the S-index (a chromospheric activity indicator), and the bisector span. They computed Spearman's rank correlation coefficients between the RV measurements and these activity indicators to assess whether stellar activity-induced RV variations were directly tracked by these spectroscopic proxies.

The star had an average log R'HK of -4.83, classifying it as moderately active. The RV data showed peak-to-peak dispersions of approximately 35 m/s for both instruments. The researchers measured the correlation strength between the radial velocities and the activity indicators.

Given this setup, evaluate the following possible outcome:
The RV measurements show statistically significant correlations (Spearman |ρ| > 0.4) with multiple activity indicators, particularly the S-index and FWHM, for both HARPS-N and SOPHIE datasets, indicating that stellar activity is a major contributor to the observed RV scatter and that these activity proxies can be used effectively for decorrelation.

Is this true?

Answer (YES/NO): NO